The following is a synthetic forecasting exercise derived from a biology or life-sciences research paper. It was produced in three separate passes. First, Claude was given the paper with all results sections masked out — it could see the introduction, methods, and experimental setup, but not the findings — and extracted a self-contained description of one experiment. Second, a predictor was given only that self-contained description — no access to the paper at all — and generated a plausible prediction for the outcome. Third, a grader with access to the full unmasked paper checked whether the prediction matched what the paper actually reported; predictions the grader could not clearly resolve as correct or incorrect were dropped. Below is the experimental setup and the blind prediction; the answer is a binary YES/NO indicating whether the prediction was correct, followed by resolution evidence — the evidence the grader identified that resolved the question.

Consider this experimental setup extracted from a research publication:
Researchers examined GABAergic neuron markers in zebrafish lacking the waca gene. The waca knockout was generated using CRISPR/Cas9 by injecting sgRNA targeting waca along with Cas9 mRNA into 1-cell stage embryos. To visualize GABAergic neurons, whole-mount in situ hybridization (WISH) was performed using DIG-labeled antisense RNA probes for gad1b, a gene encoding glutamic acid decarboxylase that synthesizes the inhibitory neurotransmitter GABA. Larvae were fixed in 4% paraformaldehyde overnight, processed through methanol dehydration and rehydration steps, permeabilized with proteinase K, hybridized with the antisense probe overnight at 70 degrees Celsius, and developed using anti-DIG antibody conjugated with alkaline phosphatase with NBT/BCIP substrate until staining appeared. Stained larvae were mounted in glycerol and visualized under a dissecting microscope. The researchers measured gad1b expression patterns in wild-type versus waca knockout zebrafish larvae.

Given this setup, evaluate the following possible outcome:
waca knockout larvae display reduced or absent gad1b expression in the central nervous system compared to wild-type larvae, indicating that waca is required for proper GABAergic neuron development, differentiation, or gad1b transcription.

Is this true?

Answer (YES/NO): YES